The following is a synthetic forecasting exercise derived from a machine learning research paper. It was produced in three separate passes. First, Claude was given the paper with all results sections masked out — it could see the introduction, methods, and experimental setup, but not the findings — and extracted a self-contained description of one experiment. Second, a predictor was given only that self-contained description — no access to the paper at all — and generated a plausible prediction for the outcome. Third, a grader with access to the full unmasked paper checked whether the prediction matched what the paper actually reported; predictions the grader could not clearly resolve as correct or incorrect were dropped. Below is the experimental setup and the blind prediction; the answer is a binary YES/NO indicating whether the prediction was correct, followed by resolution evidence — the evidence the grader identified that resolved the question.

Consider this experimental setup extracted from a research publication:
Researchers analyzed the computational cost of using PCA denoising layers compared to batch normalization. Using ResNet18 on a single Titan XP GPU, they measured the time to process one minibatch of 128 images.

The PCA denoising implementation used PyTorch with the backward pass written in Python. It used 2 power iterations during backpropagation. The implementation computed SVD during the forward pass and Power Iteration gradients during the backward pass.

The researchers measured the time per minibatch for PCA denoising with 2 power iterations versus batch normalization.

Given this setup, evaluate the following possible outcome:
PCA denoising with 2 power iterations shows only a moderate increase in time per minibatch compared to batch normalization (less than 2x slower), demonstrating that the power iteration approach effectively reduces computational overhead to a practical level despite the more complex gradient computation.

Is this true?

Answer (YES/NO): YES